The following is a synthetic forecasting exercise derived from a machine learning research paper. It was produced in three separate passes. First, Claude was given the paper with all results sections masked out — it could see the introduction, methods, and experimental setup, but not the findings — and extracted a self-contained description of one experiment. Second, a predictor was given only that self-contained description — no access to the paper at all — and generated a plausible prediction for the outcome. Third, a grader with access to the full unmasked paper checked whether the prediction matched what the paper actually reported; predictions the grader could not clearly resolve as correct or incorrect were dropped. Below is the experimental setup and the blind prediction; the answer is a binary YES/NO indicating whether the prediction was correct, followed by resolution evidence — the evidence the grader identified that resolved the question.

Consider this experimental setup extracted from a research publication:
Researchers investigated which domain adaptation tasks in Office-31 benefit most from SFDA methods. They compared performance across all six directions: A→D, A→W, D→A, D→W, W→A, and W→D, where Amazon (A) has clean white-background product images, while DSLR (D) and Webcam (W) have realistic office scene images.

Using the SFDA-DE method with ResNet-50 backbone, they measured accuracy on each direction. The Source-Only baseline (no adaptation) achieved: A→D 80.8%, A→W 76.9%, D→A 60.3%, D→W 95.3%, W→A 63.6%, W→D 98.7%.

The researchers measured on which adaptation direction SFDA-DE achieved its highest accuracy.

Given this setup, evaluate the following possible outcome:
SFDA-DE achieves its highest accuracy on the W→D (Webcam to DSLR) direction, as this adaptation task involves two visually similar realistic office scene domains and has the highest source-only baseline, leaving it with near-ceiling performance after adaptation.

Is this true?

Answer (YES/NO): YES